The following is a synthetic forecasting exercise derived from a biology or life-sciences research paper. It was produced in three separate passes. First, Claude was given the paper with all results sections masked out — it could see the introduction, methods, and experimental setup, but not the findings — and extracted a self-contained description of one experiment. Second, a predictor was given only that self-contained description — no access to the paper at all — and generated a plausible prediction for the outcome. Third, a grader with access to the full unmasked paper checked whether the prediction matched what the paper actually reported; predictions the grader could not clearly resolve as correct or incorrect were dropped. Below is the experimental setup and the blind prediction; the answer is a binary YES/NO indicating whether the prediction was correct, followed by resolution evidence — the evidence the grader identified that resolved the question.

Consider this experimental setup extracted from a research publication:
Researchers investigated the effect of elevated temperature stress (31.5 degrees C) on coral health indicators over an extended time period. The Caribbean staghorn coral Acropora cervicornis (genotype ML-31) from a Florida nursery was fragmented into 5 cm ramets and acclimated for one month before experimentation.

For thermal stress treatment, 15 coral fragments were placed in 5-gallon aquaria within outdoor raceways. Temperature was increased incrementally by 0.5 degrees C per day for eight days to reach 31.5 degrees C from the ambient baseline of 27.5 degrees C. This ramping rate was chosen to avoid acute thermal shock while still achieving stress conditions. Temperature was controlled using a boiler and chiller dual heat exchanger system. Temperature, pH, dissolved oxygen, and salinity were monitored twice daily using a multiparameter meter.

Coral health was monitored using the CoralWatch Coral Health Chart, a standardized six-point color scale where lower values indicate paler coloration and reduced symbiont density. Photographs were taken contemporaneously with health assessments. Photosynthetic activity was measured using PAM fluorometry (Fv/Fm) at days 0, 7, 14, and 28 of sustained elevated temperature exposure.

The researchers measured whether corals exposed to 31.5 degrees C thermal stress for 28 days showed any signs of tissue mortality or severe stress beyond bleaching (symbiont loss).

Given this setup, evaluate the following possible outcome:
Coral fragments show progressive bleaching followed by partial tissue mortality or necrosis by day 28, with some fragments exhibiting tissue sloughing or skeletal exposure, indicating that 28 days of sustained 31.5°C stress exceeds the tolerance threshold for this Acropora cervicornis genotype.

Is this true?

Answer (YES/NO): YES